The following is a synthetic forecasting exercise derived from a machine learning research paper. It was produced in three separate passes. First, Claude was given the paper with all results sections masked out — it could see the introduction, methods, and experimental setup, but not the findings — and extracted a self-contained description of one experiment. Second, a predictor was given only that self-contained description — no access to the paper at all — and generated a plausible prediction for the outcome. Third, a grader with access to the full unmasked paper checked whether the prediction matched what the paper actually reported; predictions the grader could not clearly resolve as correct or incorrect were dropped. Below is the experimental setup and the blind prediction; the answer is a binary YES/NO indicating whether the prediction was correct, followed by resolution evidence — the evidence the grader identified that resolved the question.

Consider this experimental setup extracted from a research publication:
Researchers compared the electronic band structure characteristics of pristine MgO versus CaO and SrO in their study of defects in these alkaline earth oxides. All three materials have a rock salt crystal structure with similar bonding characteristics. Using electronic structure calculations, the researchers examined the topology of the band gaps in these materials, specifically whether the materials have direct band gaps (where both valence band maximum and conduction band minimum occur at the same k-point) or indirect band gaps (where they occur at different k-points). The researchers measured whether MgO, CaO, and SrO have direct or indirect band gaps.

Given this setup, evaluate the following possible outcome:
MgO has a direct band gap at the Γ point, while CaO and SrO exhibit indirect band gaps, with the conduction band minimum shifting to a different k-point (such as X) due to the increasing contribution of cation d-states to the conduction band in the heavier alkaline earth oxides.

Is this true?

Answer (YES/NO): YES